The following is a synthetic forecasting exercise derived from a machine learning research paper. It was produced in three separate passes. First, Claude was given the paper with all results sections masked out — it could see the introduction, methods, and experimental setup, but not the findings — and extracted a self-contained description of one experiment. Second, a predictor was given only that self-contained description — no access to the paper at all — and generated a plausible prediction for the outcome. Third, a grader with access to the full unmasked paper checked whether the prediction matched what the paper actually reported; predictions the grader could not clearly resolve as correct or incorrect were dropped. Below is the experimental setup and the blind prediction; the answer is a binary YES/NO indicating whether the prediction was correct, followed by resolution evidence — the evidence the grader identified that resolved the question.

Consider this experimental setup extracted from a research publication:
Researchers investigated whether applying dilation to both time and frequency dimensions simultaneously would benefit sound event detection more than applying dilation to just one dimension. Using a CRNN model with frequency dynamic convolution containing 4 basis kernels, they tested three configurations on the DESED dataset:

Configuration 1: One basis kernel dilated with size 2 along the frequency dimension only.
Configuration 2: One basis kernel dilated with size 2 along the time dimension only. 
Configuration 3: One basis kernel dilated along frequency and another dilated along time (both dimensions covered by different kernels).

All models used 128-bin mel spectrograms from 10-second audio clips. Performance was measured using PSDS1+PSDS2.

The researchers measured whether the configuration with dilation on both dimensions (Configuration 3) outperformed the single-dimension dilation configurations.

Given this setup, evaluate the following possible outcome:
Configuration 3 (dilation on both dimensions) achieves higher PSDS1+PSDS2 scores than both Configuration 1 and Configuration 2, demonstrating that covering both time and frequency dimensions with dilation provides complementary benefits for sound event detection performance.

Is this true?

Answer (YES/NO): NO